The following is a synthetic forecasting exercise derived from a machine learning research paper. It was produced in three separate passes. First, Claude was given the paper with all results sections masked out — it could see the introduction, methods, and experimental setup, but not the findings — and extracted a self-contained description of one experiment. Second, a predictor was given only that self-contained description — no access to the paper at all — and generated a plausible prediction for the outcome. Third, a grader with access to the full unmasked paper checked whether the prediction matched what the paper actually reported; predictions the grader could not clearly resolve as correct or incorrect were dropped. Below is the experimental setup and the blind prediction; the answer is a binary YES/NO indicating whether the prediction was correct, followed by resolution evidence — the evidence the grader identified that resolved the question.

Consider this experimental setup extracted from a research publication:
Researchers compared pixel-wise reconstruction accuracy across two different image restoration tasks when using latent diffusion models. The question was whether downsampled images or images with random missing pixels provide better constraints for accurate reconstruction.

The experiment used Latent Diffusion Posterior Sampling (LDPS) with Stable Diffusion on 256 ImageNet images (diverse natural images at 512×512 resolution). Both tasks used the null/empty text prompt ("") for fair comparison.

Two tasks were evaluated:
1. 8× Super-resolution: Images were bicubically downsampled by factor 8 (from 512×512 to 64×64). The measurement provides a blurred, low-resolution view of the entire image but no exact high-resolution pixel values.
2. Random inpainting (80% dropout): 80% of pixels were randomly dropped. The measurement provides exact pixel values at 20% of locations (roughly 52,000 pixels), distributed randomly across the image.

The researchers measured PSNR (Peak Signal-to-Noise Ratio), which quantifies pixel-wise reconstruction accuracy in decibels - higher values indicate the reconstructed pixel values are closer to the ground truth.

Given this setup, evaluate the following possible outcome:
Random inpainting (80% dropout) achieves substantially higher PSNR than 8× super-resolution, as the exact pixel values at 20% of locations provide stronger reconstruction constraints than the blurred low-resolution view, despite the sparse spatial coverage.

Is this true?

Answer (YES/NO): YES